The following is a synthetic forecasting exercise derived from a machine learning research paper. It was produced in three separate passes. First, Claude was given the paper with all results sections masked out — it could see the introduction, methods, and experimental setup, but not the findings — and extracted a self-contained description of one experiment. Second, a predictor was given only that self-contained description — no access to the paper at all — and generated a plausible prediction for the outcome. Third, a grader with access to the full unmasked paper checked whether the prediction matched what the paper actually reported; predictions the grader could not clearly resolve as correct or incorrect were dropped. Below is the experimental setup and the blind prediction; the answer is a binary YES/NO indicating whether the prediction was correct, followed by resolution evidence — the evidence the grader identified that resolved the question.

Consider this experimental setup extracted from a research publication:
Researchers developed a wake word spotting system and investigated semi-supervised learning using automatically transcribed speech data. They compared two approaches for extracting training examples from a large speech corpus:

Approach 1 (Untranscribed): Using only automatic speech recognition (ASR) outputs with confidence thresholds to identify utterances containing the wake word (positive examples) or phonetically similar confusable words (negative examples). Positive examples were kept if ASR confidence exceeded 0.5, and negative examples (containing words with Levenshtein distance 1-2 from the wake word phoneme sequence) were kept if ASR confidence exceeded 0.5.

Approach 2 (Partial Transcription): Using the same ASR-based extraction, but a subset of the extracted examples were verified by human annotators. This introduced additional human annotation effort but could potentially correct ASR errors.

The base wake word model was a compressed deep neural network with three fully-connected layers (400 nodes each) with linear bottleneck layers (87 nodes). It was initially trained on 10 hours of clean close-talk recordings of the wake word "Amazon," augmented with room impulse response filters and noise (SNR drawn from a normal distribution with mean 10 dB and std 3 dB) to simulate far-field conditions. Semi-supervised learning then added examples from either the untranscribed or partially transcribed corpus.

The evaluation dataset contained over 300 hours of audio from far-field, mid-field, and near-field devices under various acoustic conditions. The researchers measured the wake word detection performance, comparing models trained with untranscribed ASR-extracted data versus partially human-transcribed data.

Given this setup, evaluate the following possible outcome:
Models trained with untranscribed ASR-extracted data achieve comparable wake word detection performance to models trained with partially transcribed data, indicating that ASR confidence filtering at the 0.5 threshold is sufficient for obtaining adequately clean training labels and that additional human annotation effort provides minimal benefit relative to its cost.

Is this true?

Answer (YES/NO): NO